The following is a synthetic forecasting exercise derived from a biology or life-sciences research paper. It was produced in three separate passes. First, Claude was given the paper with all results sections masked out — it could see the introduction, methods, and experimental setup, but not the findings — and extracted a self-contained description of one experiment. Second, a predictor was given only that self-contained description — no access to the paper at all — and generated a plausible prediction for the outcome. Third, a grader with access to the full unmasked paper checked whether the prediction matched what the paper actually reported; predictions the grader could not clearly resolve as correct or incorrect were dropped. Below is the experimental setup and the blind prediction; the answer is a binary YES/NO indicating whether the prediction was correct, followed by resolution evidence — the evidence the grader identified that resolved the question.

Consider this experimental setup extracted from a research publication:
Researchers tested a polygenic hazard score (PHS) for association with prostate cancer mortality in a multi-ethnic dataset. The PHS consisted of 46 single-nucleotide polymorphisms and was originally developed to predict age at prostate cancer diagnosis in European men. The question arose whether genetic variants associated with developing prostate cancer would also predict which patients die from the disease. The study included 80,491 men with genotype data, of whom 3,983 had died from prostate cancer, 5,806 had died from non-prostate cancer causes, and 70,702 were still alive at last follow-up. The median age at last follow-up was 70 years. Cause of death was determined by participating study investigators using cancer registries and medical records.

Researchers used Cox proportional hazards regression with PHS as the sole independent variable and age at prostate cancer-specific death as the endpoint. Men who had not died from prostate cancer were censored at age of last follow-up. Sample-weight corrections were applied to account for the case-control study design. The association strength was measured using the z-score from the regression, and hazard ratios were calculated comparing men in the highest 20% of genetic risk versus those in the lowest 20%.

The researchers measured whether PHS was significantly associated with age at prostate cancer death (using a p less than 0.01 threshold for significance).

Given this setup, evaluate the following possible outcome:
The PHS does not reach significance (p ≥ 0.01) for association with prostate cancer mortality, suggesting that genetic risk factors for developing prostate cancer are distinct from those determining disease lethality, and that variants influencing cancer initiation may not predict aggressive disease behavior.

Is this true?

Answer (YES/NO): NO